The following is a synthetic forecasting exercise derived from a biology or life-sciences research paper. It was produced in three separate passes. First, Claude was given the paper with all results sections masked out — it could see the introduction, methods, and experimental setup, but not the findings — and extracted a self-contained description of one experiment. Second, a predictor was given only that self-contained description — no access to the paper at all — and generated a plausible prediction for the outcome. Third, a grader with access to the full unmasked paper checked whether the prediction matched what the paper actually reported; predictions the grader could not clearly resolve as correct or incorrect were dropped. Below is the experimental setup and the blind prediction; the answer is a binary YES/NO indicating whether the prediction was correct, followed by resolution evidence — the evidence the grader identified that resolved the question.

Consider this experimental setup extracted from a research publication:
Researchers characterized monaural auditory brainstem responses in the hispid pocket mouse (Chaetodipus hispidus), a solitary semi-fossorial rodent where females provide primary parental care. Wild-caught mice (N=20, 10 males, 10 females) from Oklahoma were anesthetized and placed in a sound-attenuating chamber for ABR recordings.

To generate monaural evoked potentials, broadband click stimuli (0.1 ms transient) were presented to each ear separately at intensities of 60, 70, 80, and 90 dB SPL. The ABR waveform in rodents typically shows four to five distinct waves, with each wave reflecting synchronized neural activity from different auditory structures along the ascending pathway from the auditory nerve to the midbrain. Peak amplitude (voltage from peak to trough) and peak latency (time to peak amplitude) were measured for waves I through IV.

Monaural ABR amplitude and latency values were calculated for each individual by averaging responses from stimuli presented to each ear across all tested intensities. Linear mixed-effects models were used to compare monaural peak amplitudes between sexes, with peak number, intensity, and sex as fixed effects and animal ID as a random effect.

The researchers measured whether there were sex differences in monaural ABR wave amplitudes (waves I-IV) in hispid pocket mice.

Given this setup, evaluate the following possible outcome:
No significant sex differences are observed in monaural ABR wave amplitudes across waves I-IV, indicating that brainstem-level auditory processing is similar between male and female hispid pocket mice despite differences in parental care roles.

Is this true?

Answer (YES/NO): NO